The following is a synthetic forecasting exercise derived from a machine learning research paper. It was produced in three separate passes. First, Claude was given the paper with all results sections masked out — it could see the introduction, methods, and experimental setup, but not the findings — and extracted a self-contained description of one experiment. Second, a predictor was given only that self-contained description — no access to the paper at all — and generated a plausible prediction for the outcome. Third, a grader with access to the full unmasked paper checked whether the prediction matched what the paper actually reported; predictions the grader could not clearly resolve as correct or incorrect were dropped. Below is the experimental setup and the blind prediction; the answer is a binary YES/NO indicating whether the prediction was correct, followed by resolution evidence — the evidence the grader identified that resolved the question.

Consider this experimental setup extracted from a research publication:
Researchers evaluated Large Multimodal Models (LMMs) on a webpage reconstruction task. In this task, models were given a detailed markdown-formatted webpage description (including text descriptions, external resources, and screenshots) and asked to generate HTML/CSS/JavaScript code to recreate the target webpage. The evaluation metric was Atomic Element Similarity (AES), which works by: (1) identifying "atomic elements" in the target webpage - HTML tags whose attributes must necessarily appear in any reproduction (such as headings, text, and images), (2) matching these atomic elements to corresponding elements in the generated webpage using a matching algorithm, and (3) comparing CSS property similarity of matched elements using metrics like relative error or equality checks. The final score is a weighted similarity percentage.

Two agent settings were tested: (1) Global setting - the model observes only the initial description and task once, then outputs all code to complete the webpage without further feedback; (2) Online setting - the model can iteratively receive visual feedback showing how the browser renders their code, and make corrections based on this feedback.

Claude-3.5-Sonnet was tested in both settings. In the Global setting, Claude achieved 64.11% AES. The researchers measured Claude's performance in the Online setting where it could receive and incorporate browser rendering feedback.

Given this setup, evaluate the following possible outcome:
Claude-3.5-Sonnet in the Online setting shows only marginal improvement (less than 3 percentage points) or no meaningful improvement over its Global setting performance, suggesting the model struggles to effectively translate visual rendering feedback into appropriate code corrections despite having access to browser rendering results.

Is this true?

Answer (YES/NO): YES